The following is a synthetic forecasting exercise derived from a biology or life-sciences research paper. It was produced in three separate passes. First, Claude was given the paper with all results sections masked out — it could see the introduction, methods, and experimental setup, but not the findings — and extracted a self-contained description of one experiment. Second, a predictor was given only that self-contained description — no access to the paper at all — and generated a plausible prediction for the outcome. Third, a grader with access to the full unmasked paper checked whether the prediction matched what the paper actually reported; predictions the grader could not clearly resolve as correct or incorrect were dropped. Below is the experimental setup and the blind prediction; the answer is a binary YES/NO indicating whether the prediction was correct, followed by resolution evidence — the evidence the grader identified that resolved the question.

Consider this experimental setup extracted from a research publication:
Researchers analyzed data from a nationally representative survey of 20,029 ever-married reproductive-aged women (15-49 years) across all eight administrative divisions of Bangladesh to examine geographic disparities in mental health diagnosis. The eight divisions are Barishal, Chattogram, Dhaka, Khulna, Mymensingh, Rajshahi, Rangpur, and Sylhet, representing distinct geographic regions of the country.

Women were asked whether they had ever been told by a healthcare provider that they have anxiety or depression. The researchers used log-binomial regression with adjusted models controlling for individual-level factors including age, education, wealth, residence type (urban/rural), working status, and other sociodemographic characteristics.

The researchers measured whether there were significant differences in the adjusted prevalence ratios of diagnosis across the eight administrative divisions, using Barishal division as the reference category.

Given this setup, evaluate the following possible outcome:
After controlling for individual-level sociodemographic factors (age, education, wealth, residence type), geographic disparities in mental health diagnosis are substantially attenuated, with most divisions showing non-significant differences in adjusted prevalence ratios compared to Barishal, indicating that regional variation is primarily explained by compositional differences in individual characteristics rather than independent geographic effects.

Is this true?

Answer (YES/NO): NO